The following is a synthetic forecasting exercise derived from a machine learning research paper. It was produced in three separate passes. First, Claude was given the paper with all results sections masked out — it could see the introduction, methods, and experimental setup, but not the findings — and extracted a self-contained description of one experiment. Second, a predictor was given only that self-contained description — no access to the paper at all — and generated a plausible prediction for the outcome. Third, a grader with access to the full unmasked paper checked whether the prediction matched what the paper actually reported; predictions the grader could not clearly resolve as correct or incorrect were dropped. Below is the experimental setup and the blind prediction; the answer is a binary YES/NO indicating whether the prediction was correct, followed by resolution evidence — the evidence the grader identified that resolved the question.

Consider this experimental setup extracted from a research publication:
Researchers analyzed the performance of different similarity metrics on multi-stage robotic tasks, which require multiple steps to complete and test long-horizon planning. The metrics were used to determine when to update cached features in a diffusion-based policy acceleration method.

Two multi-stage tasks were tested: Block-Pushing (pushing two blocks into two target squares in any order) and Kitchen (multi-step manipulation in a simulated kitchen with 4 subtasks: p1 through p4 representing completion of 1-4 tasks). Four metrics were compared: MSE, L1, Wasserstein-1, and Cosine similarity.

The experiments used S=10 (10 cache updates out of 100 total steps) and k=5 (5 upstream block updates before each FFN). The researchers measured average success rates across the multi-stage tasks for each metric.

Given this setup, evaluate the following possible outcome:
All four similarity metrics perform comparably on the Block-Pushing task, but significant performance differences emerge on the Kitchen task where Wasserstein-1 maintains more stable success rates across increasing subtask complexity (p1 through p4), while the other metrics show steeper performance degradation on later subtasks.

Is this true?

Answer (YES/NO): NO